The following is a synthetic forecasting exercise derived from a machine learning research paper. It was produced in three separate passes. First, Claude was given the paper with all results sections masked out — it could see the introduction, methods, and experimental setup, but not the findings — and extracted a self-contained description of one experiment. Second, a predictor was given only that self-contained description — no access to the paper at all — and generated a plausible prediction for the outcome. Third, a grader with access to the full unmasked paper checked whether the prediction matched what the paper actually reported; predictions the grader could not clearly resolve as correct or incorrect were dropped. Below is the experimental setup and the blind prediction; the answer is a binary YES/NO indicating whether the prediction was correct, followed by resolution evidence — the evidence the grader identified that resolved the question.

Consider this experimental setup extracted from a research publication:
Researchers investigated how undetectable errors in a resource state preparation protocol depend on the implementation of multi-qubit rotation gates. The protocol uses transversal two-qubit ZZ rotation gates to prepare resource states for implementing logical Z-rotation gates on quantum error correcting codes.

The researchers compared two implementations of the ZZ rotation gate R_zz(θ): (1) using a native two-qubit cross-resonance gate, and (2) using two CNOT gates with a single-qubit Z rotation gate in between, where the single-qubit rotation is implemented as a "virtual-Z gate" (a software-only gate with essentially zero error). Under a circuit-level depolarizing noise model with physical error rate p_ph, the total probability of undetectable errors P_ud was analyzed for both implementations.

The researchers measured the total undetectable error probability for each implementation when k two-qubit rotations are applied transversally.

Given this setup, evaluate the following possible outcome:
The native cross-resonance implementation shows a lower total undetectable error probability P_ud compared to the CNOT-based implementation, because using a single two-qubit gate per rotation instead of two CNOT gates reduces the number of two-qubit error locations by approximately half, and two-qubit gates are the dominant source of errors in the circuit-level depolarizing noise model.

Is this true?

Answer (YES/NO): YES